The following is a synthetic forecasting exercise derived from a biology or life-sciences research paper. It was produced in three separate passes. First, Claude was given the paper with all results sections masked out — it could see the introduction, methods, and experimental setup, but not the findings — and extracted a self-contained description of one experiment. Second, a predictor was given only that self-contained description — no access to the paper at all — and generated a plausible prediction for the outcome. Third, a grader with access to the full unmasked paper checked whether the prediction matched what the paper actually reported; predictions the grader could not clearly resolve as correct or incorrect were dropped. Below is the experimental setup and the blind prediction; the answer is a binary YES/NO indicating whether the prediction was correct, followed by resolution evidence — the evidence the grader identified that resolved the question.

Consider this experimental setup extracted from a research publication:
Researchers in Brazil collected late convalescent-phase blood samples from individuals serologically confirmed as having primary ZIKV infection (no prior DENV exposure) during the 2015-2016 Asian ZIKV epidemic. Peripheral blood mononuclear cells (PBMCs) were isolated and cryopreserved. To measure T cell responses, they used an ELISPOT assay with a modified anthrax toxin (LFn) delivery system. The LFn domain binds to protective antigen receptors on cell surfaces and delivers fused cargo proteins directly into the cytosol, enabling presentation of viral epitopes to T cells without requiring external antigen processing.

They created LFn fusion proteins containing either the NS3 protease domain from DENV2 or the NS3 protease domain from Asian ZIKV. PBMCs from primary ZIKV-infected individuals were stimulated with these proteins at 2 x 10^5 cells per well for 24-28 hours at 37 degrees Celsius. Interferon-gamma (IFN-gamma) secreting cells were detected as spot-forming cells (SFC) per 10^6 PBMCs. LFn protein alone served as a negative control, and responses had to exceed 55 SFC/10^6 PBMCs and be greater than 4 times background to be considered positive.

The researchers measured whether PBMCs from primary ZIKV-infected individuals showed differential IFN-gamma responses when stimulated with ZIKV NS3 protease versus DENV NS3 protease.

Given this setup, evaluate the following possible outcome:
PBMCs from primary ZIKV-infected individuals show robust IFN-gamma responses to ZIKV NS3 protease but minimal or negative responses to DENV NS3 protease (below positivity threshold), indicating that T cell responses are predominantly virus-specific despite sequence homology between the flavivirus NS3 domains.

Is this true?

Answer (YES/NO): NO